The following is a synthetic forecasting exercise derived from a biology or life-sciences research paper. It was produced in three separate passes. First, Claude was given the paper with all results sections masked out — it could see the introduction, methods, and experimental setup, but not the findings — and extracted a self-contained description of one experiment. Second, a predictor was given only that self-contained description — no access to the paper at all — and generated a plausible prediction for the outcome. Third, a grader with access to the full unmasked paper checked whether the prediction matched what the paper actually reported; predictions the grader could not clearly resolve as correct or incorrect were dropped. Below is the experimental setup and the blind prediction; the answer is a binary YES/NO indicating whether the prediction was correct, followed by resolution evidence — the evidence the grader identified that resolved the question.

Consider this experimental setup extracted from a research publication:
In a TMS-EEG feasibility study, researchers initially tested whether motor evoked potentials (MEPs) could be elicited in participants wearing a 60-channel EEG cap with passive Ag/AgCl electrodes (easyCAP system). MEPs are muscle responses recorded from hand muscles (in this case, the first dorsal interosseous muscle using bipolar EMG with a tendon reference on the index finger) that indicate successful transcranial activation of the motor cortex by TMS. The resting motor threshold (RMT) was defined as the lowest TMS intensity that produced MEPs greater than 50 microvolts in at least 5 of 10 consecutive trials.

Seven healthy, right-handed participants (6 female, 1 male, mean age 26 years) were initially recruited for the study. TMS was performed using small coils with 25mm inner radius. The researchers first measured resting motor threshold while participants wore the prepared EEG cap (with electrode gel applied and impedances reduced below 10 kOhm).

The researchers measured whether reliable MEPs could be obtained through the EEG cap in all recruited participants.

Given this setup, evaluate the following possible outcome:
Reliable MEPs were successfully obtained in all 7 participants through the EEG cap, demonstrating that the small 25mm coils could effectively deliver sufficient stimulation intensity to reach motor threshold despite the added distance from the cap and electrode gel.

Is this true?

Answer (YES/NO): NO